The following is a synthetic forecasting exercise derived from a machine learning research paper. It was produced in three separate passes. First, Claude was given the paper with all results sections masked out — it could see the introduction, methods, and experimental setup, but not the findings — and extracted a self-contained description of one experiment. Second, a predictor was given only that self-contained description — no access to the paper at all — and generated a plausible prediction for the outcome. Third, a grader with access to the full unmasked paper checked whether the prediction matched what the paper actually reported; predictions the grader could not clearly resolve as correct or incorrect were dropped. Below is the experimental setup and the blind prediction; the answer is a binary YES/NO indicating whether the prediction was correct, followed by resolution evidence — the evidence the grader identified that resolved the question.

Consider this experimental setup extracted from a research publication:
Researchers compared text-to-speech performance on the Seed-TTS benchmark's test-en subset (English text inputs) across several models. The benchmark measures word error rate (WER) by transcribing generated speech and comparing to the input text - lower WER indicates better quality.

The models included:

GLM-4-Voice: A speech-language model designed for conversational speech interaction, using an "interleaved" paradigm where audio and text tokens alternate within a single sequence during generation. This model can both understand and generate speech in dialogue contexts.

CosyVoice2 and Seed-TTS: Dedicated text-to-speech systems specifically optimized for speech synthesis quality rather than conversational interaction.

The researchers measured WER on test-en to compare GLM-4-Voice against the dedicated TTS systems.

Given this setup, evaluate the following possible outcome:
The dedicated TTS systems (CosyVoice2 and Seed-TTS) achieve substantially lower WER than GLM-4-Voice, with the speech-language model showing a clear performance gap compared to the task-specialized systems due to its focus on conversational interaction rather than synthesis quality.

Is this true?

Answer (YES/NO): NO